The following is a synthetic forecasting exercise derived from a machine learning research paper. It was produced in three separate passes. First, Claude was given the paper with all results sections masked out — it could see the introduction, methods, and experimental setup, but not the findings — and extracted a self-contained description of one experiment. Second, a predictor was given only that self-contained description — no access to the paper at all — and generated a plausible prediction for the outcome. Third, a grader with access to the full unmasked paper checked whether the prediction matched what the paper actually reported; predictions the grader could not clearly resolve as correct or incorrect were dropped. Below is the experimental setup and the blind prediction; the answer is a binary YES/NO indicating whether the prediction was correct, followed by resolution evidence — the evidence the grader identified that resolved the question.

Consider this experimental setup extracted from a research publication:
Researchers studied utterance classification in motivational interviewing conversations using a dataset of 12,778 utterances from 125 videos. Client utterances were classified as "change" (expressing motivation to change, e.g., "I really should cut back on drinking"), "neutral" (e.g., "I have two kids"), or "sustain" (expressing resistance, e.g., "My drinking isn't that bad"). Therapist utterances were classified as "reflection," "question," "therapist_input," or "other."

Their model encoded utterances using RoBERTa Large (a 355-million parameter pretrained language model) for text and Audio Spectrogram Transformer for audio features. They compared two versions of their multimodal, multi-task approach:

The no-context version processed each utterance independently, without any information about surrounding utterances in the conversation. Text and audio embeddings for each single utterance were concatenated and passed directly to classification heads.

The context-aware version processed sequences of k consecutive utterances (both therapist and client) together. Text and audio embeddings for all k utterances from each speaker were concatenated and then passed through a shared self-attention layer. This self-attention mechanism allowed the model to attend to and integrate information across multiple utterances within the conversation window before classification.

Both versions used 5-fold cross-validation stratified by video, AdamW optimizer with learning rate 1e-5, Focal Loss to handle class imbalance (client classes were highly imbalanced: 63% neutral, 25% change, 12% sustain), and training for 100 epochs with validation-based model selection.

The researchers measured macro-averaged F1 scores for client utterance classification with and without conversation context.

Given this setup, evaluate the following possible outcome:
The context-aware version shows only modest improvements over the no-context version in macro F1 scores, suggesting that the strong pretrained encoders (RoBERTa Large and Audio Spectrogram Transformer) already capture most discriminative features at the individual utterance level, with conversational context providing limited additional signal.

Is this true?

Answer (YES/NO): NO